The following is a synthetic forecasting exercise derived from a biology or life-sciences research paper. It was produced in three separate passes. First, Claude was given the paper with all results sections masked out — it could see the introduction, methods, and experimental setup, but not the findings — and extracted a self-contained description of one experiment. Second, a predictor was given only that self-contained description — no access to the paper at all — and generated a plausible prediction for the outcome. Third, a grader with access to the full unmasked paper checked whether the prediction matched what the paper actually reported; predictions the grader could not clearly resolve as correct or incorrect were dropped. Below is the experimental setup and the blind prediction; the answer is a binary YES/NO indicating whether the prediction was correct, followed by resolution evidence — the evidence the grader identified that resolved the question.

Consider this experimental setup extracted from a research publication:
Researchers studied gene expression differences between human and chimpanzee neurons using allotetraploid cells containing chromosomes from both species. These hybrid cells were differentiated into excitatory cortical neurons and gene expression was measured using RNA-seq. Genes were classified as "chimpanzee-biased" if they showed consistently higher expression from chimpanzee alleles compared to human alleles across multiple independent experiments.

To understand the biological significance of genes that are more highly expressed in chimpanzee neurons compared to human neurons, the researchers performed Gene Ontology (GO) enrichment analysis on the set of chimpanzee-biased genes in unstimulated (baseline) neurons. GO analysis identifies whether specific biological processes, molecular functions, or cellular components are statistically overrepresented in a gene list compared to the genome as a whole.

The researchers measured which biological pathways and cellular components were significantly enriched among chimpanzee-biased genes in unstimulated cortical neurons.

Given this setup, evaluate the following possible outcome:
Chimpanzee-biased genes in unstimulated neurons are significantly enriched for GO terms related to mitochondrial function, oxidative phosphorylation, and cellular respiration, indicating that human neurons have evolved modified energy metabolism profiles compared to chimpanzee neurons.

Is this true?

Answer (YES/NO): YES